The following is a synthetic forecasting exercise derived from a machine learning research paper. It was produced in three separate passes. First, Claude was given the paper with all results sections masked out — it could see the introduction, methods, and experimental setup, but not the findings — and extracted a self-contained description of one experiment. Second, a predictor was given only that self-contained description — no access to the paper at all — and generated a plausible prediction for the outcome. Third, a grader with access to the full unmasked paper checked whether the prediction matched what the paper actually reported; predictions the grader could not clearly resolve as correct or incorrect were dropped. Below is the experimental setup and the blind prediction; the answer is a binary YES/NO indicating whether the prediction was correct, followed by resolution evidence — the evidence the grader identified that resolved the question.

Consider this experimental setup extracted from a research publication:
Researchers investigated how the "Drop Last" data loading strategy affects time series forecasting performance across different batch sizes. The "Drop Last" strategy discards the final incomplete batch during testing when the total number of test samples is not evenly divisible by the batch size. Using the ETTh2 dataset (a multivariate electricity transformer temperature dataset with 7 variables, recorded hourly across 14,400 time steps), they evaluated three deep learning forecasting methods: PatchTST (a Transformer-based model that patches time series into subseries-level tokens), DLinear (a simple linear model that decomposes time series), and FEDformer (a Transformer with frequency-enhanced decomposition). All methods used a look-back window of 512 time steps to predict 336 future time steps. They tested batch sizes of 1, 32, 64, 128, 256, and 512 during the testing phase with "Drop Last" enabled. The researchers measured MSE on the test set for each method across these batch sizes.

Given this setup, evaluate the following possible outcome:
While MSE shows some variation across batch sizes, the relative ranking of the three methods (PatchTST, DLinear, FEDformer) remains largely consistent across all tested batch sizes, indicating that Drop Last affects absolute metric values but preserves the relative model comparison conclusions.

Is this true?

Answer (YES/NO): NO